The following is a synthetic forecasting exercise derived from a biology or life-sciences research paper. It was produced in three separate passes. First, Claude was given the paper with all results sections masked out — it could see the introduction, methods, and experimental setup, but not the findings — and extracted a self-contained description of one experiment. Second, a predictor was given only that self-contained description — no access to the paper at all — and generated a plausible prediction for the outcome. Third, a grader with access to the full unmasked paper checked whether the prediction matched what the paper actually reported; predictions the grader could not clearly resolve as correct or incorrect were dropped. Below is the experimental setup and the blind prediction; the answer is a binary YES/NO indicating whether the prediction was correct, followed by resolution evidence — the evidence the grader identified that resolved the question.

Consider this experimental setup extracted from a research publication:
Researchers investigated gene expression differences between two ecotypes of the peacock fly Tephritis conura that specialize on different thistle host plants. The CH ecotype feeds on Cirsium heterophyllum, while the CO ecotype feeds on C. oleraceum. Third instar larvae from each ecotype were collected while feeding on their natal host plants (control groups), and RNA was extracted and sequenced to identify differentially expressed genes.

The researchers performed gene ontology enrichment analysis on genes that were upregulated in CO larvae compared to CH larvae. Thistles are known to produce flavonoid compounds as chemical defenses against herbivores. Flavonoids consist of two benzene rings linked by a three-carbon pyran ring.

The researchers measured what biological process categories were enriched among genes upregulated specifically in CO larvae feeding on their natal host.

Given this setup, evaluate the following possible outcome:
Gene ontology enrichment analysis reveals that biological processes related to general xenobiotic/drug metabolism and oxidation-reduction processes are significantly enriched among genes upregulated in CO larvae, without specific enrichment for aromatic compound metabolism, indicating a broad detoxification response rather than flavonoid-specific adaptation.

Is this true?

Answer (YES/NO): NO